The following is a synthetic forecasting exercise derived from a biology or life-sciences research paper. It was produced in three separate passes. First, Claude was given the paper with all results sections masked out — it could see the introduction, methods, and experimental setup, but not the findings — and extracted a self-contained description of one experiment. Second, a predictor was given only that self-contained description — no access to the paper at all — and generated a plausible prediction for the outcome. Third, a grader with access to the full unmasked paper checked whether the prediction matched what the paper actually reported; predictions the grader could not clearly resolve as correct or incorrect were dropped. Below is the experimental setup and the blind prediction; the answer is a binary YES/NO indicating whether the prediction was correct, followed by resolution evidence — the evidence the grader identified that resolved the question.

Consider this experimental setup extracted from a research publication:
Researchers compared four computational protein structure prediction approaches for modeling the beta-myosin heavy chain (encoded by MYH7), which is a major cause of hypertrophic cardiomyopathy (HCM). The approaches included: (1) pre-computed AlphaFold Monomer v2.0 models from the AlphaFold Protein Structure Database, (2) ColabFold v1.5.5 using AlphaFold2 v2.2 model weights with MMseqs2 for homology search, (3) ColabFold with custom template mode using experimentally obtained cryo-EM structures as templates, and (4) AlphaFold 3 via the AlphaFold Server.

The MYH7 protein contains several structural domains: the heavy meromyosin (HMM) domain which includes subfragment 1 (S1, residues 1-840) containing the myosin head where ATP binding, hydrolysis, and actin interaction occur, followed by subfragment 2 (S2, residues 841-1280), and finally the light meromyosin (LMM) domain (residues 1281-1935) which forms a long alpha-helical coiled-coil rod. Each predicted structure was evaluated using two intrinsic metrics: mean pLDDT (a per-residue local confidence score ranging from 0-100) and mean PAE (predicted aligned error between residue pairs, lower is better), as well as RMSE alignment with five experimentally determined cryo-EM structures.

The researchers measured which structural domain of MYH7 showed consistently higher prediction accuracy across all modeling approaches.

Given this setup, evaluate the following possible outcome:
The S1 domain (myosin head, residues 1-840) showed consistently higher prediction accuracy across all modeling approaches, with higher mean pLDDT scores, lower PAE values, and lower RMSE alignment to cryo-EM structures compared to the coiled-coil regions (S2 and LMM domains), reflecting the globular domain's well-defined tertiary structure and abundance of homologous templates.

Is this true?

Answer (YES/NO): YES